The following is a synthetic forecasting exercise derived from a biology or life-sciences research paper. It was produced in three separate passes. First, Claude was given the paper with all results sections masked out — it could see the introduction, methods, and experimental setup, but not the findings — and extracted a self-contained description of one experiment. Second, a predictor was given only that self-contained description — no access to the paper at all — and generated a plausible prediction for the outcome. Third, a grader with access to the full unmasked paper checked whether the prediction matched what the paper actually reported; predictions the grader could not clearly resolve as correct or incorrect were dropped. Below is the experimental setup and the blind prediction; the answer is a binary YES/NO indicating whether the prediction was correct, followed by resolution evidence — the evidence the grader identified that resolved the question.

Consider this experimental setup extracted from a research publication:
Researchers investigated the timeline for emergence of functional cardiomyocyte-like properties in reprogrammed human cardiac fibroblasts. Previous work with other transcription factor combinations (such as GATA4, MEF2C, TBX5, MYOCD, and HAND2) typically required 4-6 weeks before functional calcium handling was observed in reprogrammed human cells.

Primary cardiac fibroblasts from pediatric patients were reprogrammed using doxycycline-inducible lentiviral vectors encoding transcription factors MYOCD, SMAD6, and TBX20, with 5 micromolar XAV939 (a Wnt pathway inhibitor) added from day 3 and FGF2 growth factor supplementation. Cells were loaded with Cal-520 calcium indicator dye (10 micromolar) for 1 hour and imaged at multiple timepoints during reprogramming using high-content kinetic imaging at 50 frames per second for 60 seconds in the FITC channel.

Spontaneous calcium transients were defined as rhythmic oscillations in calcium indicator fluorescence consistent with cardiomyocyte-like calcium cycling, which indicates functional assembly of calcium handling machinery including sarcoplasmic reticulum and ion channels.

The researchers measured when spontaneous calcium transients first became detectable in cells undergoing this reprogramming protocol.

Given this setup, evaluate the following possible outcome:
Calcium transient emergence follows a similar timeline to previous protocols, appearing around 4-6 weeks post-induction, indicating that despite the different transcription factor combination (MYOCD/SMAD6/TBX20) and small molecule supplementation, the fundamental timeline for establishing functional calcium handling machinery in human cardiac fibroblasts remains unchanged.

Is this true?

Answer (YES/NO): NO